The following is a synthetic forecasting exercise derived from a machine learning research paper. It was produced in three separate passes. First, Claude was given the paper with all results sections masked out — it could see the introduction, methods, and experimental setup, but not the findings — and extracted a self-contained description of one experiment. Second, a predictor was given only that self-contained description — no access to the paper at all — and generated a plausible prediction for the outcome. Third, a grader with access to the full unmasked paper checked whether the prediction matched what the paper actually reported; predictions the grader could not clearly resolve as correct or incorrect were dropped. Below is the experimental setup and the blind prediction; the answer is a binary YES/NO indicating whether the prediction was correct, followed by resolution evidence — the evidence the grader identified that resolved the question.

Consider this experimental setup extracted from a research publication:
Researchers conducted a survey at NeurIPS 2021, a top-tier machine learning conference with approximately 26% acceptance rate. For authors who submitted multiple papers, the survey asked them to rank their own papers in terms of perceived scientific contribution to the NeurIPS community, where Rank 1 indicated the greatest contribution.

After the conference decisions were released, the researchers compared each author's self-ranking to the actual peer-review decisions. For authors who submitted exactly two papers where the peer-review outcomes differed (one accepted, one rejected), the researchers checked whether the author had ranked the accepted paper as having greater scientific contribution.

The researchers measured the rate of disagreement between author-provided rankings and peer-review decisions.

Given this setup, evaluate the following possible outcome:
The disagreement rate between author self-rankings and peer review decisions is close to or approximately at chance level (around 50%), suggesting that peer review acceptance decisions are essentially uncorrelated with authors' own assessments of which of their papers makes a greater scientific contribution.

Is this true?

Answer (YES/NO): NO